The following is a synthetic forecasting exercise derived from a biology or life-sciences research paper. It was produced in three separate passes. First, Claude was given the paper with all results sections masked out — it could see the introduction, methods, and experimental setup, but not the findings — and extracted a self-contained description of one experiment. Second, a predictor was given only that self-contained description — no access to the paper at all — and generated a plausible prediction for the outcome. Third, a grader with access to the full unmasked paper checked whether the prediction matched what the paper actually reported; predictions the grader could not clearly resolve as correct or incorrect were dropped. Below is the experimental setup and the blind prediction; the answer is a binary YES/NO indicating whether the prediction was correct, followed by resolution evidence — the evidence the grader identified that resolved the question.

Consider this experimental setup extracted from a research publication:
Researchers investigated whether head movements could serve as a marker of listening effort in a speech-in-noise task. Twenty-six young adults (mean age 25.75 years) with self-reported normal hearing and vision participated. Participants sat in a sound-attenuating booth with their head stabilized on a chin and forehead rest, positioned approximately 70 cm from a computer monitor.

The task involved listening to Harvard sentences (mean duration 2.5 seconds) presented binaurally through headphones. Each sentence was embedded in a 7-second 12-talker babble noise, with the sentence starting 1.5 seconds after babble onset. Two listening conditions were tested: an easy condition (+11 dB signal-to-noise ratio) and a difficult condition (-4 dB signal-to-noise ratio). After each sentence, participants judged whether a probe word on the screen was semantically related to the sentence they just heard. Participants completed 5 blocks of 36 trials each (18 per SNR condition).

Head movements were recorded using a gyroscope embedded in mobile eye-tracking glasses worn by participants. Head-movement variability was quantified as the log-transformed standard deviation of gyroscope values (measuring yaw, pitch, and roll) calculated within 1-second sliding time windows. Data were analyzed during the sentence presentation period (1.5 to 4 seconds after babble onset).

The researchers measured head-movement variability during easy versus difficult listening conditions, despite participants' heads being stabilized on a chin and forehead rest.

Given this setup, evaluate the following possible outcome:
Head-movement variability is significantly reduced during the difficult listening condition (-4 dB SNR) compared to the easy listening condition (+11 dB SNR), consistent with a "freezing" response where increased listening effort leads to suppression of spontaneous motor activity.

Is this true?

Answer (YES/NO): YES